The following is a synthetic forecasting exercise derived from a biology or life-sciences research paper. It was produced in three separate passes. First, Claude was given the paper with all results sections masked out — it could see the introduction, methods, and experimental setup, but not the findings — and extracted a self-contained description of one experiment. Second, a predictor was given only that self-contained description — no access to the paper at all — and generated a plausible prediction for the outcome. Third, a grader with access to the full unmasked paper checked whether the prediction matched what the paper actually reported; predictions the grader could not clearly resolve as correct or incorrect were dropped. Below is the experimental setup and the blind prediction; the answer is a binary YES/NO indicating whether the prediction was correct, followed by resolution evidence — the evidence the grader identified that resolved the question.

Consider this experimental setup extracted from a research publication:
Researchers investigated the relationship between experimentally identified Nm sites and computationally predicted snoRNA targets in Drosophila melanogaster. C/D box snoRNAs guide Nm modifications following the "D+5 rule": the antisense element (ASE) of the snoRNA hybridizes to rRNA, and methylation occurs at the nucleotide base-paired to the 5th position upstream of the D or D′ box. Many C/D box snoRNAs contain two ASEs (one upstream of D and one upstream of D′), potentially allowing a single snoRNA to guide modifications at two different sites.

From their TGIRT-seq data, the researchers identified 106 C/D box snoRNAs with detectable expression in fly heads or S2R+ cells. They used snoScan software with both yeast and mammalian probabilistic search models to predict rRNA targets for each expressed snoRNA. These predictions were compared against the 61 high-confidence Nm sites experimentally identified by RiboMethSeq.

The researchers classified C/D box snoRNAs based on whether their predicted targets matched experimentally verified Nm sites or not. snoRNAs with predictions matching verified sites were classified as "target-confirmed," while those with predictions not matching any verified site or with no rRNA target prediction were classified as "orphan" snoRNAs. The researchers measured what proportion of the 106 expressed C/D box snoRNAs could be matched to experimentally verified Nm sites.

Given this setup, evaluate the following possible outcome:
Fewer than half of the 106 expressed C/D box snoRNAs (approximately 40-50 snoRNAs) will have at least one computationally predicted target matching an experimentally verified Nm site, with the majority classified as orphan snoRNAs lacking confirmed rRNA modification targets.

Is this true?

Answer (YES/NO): NO